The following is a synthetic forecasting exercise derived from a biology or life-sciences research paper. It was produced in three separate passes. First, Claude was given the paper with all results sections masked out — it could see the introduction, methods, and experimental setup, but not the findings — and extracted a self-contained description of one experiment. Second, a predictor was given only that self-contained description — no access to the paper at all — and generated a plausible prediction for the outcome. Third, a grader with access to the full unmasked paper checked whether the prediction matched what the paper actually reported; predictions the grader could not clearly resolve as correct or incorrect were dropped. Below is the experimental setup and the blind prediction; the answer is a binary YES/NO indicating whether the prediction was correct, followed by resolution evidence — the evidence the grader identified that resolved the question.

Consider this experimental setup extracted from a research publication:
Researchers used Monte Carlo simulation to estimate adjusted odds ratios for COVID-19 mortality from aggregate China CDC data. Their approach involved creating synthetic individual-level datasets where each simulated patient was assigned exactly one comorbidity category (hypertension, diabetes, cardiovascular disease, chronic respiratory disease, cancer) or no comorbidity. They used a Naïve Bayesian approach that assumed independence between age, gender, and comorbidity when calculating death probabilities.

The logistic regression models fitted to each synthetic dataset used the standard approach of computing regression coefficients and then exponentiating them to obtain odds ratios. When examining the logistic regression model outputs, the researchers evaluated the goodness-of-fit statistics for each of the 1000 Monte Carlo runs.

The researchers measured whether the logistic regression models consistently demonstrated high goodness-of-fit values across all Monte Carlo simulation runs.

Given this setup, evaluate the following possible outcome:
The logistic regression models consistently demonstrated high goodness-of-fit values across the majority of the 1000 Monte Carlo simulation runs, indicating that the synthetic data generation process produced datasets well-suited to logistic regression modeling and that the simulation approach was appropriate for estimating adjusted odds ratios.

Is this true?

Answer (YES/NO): NO